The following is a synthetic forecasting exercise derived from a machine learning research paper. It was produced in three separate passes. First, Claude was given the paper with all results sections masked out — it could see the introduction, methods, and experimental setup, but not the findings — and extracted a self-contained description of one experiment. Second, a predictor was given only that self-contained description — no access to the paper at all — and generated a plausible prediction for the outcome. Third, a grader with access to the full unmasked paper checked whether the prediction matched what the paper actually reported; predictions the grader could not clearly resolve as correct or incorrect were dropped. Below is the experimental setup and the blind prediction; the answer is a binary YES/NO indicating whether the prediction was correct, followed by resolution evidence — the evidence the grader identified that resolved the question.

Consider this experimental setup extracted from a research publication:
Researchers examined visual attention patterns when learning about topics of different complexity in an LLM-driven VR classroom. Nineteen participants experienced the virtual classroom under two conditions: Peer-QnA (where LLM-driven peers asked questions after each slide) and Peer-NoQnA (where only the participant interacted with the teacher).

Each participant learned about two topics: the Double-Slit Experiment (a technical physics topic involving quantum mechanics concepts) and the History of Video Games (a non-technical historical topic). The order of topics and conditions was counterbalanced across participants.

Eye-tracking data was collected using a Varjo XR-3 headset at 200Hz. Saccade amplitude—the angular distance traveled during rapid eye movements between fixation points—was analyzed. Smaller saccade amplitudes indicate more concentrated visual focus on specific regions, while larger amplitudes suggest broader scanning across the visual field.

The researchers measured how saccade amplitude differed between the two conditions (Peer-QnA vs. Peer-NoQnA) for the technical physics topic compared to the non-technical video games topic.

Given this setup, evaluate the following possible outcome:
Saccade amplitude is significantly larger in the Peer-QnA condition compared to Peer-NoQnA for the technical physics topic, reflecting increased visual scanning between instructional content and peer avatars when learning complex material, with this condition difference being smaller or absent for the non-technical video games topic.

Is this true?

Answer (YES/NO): NO